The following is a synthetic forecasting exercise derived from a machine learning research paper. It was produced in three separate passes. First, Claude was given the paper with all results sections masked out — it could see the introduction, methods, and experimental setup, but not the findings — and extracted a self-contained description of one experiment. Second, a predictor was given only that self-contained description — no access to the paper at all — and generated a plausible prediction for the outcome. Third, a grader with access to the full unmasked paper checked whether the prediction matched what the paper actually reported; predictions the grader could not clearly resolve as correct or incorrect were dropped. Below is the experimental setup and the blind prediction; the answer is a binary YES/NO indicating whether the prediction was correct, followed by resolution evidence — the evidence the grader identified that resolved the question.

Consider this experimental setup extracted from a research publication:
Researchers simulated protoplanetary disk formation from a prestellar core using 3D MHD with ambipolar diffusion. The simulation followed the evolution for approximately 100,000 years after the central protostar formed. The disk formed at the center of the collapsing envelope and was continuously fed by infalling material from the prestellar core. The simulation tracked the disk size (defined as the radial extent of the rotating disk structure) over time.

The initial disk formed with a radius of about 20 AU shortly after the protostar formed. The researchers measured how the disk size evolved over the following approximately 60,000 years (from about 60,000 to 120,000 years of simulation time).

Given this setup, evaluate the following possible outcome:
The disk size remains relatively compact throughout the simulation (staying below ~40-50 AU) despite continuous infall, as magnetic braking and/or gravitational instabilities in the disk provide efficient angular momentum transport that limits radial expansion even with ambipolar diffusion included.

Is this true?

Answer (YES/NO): NO